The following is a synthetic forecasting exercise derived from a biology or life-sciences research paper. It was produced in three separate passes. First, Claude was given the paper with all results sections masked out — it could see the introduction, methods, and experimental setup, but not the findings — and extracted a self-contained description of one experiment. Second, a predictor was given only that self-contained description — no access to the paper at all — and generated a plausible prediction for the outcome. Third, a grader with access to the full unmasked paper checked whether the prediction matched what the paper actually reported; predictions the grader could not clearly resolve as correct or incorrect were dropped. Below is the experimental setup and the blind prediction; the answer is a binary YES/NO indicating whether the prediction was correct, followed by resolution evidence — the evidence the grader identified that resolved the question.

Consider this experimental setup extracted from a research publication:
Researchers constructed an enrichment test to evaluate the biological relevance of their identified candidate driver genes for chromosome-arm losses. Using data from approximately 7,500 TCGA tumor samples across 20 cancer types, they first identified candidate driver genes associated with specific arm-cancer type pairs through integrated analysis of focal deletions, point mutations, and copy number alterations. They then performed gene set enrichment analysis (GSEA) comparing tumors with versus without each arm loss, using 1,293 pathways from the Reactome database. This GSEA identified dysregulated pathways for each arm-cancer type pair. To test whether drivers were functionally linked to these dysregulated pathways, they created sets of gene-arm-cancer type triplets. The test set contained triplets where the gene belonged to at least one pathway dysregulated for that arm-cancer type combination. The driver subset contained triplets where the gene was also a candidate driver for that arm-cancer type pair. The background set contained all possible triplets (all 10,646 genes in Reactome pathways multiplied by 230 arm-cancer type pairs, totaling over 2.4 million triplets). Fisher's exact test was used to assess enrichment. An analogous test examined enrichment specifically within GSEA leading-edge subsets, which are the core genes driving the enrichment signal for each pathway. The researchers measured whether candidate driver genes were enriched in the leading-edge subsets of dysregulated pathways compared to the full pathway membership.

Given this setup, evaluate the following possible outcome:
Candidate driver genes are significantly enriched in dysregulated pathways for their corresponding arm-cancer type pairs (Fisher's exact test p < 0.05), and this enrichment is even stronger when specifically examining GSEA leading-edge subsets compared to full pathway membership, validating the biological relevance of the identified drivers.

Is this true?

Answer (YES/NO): YES